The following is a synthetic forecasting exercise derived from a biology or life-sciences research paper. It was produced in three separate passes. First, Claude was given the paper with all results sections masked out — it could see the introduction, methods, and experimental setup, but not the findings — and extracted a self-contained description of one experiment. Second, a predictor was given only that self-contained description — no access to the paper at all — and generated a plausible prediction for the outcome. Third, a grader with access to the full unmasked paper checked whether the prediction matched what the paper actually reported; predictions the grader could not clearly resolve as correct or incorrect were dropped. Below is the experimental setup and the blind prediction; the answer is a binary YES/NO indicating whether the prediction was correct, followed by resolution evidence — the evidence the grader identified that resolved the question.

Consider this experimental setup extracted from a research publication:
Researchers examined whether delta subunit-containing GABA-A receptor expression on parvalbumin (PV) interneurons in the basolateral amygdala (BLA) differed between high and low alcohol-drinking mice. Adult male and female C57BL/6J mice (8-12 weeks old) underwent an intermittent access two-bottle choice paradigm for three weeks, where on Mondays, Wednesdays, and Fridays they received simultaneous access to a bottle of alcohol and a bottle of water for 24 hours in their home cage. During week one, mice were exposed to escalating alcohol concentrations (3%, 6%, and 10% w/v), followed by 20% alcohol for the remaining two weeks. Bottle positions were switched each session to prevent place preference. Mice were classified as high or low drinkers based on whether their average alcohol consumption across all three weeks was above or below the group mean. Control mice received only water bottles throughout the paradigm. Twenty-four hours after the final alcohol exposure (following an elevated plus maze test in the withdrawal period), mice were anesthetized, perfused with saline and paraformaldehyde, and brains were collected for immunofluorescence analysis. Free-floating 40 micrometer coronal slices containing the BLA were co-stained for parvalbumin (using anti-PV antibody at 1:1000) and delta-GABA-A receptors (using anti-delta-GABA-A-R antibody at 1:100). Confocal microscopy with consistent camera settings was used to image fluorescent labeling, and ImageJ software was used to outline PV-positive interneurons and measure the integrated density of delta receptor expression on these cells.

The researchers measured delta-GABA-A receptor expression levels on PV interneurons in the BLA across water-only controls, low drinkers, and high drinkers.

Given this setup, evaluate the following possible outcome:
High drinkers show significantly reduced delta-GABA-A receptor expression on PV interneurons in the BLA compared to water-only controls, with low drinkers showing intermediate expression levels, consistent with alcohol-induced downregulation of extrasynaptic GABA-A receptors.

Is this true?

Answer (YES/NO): NO